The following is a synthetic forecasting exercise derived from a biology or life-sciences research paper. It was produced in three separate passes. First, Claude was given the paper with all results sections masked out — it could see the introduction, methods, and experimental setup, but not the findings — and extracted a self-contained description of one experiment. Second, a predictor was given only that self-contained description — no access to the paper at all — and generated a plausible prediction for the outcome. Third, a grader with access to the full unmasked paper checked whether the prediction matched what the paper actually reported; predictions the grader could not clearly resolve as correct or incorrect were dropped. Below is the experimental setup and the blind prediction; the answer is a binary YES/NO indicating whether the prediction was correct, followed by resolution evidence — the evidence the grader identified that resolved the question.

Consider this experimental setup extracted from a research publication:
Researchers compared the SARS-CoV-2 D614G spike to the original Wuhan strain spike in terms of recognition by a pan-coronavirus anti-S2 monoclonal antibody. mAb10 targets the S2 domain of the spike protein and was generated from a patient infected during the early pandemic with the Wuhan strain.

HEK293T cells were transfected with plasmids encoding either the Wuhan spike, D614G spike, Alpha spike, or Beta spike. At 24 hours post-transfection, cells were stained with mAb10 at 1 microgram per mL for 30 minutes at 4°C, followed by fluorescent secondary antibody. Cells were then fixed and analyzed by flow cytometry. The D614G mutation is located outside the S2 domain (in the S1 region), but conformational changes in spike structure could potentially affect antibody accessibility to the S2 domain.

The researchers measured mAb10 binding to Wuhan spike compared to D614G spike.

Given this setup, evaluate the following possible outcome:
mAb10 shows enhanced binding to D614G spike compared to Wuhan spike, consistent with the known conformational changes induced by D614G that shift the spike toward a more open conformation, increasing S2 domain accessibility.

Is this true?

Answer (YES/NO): NO